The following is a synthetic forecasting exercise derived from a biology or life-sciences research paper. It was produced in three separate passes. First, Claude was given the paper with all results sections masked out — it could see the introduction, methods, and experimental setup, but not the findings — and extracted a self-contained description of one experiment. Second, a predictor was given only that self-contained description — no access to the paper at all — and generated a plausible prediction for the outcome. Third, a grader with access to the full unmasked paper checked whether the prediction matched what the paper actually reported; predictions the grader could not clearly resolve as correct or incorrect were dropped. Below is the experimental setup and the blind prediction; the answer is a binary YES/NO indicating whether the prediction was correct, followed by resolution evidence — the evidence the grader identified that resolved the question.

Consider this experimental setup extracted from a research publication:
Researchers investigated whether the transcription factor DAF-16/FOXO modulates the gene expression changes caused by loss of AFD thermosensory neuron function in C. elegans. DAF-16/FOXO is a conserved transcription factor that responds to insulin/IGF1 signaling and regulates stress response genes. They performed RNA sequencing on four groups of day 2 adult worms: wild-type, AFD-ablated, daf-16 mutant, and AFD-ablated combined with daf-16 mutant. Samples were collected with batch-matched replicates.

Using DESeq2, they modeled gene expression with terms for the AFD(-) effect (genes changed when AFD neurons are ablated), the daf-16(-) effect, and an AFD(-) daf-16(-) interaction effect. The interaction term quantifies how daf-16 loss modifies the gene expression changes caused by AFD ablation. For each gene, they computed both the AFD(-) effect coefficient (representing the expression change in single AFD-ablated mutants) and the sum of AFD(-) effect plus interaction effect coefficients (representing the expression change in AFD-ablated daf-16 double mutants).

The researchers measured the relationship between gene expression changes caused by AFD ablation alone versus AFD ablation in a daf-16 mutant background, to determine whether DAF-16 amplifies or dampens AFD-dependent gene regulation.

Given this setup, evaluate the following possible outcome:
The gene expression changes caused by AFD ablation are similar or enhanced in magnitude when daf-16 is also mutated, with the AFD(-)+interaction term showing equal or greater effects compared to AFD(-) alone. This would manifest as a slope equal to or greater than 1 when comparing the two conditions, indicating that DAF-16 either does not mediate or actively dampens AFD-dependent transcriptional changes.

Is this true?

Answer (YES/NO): NO